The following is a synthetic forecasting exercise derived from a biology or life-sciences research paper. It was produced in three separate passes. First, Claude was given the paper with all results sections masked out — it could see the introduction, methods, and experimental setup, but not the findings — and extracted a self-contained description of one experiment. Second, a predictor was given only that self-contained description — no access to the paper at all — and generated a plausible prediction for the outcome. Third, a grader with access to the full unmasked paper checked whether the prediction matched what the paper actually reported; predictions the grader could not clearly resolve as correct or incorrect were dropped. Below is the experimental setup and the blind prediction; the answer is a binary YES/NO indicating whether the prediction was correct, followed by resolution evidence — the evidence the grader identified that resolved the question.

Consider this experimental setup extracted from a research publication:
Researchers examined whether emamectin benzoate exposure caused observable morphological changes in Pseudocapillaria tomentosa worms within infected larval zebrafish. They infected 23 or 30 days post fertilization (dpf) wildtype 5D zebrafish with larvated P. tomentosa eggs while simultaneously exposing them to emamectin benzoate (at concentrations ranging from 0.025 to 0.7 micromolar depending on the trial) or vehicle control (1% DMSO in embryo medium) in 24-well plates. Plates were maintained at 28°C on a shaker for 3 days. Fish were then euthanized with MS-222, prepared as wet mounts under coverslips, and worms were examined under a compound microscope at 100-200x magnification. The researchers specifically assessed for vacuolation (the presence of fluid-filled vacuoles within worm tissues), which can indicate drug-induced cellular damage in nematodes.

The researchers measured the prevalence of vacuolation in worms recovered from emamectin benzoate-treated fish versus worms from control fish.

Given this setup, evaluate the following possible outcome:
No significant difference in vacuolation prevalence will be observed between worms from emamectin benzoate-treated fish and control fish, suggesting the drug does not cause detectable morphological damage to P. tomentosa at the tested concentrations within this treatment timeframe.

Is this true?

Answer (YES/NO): NO